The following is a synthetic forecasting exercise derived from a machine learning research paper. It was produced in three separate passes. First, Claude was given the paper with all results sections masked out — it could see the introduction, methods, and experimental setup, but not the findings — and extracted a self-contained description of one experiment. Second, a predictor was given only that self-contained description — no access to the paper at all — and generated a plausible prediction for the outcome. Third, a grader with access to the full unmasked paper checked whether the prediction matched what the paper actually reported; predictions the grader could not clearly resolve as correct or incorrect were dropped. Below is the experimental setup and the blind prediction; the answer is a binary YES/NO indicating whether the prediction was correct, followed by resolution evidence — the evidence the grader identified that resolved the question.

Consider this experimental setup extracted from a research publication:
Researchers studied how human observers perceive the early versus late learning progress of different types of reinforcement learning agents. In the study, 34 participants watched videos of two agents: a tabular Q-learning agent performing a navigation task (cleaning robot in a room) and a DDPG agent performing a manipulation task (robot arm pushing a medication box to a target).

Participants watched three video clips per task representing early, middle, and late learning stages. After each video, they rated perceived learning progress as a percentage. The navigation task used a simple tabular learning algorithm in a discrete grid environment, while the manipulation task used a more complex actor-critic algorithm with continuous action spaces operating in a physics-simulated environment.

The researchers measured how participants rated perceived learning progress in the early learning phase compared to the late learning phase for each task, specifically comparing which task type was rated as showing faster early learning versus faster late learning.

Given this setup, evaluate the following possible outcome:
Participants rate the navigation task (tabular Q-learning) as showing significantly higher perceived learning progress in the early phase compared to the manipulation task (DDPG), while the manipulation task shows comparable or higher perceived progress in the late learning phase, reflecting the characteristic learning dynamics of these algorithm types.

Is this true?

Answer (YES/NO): YES